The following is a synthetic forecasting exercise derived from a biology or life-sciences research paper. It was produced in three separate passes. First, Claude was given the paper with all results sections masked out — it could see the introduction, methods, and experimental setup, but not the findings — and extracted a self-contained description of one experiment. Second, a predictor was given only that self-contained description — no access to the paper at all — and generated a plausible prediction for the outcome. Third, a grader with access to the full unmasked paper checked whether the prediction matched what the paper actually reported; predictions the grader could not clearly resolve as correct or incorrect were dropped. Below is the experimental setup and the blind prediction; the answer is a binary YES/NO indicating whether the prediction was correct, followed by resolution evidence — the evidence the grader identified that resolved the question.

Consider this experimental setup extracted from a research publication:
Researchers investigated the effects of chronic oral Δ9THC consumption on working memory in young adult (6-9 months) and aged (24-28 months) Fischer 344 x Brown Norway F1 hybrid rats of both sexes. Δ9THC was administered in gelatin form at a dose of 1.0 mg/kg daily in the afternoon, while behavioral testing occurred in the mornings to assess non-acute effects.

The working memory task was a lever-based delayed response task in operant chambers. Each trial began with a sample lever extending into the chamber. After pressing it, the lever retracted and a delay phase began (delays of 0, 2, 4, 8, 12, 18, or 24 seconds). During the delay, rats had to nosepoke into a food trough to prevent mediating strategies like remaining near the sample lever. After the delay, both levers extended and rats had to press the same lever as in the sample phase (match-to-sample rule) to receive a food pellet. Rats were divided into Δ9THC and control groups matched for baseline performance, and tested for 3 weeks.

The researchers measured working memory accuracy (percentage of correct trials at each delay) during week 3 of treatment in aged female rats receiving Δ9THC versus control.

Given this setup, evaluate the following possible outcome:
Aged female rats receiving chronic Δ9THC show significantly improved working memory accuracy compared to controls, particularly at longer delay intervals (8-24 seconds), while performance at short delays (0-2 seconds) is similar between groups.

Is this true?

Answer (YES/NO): YES